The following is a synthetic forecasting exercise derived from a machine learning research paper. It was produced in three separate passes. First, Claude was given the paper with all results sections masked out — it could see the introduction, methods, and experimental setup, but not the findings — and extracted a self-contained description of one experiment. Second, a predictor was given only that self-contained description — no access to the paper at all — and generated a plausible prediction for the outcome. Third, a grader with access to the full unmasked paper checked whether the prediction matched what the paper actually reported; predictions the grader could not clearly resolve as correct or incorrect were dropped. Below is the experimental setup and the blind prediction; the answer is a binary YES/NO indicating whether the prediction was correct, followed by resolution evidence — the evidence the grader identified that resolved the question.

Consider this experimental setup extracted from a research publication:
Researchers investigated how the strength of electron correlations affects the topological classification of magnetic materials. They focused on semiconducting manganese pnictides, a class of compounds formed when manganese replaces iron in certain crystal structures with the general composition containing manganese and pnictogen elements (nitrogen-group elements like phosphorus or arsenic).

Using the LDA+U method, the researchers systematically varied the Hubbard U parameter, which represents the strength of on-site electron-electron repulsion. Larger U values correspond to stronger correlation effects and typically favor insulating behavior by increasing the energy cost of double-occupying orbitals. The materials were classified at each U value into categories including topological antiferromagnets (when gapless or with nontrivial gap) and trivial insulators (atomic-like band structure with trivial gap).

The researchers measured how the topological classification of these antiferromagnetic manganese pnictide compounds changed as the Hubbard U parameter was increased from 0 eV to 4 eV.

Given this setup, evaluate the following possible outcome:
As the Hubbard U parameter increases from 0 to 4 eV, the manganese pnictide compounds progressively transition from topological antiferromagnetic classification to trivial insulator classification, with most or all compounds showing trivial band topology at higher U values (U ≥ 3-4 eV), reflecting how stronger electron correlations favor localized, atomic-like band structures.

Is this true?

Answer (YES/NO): YES